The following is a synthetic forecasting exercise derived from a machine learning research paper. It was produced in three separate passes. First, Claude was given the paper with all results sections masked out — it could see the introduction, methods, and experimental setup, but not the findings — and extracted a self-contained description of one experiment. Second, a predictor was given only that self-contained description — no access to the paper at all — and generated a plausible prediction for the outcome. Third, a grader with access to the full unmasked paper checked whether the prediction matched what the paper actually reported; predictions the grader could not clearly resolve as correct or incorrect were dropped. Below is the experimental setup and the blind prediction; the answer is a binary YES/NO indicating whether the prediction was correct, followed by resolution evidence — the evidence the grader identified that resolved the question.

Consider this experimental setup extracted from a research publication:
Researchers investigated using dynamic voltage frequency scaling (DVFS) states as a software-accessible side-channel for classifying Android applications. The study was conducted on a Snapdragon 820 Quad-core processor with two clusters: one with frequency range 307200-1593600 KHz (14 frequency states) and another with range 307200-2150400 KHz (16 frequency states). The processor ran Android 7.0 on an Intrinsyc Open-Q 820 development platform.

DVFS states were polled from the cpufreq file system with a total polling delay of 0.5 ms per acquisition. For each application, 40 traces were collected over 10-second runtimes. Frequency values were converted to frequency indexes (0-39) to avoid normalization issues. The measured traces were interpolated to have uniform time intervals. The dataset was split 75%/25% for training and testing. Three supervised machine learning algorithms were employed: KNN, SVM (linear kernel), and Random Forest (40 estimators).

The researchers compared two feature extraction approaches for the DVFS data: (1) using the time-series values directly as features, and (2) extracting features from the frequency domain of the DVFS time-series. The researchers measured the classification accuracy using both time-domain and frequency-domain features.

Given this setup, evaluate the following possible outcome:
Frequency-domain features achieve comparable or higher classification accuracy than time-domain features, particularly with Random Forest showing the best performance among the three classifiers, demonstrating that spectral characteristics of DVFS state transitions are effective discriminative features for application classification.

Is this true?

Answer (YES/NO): YES